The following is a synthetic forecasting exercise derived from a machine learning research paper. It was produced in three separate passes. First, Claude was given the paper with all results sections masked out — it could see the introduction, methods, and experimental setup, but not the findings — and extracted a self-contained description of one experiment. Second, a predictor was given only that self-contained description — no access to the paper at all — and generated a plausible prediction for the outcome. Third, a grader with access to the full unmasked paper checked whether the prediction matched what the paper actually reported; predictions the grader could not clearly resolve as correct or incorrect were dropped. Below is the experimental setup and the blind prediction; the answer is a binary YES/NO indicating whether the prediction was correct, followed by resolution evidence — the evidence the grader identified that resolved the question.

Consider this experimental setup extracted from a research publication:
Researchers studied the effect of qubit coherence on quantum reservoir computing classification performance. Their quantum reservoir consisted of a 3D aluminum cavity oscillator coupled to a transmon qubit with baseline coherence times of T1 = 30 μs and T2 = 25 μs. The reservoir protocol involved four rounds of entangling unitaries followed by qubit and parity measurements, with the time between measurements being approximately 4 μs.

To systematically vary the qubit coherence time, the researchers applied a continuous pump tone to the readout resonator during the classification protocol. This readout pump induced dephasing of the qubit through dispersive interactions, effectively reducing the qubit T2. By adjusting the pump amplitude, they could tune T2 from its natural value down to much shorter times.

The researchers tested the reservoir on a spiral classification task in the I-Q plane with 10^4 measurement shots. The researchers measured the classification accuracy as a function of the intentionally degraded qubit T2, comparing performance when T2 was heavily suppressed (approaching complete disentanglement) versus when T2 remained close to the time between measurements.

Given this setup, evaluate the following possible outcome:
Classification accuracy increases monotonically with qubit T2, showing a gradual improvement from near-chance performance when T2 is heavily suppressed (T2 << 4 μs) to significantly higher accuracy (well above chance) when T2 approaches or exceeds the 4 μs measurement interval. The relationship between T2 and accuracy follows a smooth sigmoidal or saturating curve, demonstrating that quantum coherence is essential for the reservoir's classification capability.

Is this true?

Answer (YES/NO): NO